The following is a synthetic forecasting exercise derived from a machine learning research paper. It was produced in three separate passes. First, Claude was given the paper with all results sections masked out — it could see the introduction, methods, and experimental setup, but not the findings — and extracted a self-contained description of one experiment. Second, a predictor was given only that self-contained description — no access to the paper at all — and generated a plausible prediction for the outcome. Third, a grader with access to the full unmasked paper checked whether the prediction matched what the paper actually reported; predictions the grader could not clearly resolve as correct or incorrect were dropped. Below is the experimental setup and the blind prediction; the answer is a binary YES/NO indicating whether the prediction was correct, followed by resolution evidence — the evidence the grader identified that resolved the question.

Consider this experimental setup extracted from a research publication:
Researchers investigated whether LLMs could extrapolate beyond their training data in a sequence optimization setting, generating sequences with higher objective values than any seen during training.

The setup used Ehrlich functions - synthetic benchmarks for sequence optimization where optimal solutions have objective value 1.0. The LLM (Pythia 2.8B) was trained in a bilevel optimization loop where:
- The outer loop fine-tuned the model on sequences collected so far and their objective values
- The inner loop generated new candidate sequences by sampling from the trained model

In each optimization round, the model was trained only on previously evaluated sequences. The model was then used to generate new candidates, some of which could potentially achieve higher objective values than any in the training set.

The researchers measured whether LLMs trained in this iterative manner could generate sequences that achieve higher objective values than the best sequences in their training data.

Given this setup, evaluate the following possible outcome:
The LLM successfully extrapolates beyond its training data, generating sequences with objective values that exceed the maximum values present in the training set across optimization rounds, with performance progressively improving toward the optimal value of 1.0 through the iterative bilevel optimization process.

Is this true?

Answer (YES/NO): YES